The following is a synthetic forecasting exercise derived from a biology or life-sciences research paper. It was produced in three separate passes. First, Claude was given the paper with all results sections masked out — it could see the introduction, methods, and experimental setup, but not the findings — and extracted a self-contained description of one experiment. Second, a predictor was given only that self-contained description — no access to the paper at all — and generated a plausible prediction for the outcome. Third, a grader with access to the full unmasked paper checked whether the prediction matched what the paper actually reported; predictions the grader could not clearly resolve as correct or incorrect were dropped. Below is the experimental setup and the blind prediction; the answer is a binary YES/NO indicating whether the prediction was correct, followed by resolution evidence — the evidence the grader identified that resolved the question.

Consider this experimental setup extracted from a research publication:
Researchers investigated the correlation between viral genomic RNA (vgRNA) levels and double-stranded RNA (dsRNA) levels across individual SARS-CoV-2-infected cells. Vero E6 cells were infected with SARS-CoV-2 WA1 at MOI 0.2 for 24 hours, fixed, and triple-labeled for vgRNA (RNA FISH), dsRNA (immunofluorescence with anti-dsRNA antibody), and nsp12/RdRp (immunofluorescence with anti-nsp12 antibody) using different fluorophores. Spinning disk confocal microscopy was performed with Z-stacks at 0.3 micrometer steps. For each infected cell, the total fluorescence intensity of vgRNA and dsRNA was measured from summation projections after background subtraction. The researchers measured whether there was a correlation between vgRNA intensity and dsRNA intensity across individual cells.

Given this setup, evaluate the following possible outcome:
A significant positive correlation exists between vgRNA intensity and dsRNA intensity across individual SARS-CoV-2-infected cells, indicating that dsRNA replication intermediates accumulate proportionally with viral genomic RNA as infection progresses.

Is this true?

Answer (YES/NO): NO